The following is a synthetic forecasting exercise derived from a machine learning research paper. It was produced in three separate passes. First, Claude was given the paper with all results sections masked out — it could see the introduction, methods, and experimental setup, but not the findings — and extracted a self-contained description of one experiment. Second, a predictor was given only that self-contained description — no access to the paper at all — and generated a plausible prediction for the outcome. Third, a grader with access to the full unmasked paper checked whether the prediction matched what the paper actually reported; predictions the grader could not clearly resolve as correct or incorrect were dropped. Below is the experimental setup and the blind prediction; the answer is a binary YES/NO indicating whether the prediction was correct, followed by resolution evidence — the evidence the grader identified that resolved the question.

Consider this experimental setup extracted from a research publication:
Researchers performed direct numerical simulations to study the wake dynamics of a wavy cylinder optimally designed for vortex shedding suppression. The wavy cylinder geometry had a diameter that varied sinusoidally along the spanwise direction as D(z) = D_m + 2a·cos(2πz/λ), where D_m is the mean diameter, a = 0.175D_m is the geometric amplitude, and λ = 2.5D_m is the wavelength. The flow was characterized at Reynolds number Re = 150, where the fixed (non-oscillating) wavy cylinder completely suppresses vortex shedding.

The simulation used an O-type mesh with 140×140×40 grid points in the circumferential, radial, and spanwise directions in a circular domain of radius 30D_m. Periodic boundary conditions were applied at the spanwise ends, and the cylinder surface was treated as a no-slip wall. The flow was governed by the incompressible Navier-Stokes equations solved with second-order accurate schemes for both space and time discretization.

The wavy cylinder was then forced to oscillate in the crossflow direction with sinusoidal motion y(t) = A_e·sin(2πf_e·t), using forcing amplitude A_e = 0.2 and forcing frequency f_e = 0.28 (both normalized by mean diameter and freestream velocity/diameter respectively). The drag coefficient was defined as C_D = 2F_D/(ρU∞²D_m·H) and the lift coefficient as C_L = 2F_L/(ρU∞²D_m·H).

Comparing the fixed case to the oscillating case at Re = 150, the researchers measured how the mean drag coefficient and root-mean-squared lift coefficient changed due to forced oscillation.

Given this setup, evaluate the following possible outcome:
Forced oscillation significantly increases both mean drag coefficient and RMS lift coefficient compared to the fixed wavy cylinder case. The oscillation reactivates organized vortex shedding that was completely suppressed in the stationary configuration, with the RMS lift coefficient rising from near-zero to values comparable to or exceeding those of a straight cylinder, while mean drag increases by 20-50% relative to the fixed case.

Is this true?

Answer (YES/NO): YES